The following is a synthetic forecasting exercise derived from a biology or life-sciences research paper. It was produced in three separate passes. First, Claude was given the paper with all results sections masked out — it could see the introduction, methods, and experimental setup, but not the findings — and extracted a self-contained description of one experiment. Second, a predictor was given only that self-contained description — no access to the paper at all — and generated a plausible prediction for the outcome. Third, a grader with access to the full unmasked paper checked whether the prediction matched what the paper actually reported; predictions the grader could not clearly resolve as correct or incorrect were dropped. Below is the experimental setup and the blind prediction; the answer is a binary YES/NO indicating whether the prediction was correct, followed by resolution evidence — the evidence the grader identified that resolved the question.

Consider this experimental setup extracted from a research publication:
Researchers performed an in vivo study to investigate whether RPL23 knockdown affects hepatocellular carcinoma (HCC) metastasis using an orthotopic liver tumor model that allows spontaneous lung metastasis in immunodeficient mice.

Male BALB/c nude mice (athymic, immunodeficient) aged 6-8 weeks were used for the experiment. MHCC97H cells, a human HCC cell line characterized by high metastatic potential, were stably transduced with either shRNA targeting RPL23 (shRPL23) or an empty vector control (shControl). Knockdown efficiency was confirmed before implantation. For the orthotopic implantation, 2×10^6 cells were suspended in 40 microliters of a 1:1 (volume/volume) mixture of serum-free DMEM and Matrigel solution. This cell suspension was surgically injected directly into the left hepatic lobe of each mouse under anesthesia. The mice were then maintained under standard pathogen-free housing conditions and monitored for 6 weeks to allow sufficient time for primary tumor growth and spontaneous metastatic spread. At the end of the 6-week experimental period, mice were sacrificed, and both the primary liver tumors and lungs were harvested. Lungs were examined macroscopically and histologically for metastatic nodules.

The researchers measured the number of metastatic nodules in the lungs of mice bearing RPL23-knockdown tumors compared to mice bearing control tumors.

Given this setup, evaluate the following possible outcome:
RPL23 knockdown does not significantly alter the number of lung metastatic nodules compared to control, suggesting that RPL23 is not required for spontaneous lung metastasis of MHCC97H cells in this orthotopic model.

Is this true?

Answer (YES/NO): NO